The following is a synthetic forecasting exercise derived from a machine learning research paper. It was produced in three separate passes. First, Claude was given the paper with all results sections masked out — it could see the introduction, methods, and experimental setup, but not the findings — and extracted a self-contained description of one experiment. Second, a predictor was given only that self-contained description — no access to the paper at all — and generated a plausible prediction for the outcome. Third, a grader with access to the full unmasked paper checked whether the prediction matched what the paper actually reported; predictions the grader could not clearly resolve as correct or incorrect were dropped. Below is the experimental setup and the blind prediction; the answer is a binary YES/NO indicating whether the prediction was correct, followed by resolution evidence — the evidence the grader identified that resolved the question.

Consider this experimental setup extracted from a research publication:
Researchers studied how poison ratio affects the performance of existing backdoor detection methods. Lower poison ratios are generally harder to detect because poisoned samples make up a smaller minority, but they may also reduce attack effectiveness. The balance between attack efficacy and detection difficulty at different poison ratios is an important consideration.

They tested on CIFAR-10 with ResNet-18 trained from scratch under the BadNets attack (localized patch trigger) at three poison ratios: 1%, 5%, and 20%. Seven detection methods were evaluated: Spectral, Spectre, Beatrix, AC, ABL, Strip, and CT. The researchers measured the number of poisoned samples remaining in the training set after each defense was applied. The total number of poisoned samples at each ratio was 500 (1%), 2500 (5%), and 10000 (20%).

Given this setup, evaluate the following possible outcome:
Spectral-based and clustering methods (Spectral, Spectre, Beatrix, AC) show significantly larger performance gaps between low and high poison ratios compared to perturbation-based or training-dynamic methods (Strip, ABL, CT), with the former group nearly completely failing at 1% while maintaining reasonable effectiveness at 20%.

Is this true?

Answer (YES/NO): NO